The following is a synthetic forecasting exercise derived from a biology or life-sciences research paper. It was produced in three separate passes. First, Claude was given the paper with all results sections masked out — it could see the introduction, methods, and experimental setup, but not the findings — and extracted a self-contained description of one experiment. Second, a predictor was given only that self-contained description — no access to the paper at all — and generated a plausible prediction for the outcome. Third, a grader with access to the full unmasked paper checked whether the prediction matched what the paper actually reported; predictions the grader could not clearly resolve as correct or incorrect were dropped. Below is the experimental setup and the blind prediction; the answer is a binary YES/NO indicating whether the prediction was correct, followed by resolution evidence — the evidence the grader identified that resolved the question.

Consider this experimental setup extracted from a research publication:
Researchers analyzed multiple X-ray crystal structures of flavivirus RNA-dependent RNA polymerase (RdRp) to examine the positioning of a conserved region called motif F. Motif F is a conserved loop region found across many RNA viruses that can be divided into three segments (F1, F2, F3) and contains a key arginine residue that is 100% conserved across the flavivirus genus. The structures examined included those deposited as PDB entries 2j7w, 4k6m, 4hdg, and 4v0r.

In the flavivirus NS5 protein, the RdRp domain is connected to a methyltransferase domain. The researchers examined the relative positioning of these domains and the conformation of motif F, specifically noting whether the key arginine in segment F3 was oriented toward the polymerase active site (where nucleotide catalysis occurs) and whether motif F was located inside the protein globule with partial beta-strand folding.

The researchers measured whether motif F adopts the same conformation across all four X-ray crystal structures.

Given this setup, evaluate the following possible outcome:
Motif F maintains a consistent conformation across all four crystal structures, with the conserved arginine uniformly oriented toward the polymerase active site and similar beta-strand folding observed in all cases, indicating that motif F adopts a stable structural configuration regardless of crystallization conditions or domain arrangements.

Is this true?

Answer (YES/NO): NO